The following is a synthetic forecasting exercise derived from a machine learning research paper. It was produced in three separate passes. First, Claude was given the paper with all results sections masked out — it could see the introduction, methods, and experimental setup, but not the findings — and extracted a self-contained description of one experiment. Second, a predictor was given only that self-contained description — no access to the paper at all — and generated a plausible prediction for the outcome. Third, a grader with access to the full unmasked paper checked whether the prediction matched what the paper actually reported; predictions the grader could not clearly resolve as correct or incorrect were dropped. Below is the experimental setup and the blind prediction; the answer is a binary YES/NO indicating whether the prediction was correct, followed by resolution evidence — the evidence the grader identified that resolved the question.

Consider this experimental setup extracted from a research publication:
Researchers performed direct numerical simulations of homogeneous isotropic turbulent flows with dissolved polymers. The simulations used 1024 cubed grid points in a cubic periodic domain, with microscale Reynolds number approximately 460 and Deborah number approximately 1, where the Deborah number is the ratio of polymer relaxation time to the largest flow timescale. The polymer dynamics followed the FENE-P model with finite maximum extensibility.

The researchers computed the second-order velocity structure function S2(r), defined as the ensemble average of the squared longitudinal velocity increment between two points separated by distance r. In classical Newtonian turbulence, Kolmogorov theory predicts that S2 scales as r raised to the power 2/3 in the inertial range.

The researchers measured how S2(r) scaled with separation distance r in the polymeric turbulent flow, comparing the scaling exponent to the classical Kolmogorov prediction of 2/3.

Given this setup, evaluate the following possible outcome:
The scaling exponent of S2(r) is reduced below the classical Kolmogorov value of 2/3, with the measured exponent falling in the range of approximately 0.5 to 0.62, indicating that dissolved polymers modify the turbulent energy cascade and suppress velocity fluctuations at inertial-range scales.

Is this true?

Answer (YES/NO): NO